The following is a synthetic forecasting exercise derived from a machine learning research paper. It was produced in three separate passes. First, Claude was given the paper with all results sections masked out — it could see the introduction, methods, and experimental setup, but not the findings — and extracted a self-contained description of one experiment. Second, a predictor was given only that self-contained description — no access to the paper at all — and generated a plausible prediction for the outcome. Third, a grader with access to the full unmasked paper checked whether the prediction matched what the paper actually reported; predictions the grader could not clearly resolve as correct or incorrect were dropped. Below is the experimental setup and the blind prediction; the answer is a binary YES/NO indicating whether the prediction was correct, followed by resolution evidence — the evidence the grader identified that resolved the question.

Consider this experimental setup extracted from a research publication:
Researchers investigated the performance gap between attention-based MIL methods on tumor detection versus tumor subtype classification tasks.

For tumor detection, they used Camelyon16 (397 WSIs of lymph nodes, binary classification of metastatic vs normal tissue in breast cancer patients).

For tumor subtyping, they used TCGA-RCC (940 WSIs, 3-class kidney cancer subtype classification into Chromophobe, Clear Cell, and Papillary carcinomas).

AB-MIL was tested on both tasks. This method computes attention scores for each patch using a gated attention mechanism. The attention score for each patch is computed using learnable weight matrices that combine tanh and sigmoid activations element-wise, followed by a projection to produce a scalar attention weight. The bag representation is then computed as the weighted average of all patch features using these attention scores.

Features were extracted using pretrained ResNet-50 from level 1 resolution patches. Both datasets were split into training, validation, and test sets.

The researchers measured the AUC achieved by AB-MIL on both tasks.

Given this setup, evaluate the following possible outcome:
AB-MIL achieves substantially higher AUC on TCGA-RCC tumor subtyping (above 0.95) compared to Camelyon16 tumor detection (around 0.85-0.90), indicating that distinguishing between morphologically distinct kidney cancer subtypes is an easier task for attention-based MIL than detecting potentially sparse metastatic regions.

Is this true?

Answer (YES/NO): NO